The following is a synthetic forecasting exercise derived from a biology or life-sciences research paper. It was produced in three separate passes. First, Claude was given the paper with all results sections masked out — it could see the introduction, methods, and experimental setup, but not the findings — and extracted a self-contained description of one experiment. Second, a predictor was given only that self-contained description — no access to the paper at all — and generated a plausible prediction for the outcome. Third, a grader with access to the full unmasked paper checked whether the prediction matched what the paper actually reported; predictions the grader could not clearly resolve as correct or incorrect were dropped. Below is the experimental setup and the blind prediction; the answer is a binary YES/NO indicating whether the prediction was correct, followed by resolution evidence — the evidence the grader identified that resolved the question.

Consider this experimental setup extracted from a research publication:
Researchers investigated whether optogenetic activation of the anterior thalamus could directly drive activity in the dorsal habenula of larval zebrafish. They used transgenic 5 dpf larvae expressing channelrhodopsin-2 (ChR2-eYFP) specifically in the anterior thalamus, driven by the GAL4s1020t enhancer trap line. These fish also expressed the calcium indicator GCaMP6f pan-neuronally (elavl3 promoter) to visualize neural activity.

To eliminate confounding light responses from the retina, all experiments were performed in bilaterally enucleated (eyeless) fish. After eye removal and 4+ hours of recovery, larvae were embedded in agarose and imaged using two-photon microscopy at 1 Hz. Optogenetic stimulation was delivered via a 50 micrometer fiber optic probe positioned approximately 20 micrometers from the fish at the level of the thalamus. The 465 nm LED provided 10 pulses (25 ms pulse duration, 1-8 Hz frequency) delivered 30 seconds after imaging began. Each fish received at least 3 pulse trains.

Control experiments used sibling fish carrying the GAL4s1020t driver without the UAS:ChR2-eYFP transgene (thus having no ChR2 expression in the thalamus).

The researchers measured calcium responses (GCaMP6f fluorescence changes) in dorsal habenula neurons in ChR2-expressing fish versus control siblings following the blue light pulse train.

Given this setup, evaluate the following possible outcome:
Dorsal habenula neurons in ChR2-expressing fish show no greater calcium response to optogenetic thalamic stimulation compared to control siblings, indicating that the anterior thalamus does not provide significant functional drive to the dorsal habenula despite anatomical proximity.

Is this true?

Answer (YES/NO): NO